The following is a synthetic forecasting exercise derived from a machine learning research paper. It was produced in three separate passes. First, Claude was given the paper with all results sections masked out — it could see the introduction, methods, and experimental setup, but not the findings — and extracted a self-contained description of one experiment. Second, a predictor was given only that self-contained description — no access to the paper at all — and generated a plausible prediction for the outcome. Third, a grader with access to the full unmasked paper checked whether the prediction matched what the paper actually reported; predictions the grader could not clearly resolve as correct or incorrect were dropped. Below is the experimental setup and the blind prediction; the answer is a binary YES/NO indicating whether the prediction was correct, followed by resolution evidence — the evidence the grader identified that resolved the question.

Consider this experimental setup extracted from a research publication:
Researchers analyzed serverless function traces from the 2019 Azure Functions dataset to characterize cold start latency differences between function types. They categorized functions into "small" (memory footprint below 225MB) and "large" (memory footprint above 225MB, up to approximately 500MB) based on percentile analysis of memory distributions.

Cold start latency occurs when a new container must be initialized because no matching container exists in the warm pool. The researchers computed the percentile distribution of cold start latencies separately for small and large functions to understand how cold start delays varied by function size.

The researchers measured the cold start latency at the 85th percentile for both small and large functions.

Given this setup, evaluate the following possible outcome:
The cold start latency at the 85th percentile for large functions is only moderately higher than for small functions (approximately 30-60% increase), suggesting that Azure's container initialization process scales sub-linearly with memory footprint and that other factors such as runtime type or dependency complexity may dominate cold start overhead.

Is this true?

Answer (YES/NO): NO